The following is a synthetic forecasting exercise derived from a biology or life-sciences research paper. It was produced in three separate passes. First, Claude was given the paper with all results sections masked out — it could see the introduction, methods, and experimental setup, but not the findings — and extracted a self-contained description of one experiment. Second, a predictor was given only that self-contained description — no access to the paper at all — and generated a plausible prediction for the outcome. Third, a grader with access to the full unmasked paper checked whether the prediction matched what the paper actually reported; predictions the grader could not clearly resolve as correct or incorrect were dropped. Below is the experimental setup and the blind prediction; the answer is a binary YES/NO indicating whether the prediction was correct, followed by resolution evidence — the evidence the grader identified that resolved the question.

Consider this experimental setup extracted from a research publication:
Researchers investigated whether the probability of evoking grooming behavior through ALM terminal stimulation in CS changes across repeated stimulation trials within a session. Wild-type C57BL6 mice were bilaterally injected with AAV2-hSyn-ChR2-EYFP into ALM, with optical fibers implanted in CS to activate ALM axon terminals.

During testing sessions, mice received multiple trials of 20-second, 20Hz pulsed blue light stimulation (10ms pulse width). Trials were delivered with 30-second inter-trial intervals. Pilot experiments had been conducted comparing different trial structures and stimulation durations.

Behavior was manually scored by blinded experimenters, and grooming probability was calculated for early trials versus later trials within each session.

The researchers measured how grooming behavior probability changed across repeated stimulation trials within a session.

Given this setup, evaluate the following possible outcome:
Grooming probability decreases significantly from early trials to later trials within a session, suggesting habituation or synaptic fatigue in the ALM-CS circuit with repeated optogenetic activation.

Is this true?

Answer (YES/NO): YES